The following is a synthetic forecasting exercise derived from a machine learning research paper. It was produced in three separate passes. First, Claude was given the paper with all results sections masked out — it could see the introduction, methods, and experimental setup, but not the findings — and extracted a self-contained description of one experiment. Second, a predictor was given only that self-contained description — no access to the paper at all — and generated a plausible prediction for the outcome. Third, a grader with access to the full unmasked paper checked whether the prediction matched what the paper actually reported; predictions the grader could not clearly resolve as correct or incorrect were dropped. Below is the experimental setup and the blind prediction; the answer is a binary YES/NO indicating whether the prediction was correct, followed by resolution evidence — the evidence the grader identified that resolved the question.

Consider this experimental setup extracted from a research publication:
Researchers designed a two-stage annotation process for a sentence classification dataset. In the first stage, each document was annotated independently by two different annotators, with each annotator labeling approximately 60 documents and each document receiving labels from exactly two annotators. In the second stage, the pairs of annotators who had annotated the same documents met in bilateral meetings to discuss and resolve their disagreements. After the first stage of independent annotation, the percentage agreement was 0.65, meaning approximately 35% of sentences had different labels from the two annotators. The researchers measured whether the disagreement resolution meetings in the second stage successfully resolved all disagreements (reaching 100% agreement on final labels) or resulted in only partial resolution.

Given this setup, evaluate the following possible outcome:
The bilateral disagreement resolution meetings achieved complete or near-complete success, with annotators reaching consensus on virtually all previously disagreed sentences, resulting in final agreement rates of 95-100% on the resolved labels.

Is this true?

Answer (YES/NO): YES